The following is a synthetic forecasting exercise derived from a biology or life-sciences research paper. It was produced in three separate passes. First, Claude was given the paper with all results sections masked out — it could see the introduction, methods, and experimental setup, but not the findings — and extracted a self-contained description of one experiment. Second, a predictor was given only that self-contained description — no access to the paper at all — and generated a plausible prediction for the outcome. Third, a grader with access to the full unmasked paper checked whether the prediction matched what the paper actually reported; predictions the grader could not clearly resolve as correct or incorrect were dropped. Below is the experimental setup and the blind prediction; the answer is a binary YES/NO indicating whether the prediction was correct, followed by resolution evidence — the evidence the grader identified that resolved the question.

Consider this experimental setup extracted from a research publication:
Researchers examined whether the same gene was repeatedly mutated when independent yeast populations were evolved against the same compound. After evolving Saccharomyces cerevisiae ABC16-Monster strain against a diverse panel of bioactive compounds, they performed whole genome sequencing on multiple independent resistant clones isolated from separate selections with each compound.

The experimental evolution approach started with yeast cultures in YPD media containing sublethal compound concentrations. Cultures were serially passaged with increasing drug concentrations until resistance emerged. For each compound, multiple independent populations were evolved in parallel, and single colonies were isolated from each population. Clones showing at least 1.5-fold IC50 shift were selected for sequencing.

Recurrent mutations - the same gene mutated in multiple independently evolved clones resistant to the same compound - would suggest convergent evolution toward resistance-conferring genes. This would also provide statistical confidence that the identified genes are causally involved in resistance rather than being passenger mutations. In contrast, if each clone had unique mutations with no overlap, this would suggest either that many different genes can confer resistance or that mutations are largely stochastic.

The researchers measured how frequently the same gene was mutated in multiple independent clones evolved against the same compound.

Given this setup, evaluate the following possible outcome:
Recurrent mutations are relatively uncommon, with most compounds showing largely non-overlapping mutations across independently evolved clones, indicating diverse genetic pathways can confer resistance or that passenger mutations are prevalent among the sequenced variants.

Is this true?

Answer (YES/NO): NO